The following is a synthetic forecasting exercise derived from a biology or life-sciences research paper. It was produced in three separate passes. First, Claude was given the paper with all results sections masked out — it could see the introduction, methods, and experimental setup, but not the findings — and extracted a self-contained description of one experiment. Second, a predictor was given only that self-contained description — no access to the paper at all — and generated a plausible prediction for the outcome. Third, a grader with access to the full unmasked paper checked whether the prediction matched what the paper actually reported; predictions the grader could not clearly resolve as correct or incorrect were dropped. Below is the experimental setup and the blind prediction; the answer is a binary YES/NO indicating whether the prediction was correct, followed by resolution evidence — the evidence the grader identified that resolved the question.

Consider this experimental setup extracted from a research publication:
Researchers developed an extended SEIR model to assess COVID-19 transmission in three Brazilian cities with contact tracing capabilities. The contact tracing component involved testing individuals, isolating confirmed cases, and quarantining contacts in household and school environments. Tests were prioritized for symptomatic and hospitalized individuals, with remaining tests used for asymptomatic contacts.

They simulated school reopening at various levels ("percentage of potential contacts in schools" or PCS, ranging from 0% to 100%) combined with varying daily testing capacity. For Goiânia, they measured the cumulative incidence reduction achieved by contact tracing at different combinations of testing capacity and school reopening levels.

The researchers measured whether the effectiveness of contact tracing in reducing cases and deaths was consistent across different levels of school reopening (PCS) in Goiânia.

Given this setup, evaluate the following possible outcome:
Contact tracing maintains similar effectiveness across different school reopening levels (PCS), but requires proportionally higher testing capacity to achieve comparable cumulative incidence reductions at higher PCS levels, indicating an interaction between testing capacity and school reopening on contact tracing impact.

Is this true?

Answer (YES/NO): NO